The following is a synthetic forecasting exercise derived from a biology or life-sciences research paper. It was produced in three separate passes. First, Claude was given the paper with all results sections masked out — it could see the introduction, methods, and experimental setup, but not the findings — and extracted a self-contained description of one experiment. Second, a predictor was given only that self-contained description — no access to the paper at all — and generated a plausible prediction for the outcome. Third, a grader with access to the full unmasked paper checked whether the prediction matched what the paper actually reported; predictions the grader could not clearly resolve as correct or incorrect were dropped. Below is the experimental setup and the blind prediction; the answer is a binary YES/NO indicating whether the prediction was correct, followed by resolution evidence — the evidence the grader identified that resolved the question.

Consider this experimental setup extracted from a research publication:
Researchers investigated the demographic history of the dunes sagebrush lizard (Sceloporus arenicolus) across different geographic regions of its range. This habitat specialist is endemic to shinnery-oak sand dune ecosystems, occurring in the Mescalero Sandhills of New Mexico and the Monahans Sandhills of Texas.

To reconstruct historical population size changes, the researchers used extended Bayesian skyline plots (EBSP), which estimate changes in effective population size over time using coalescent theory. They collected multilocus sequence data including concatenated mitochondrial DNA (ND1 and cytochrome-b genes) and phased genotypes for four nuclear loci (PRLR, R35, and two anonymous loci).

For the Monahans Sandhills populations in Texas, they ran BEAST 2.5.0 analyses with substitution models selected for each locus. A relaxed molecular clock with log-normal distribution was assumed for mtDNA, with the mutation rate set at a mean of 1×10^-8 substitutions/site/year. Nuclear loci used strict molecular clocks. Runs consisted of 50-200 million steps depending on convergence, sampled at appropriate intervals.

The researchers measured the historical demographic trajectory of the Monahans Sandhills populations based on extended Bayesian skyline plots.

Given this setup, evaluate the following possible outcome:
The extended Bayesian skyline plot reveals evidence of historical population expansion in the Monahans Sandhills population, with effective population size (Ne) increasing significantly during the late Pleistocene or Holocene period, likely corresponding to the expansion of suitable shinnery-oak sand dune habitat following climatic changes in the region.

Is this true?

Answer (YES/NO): NO